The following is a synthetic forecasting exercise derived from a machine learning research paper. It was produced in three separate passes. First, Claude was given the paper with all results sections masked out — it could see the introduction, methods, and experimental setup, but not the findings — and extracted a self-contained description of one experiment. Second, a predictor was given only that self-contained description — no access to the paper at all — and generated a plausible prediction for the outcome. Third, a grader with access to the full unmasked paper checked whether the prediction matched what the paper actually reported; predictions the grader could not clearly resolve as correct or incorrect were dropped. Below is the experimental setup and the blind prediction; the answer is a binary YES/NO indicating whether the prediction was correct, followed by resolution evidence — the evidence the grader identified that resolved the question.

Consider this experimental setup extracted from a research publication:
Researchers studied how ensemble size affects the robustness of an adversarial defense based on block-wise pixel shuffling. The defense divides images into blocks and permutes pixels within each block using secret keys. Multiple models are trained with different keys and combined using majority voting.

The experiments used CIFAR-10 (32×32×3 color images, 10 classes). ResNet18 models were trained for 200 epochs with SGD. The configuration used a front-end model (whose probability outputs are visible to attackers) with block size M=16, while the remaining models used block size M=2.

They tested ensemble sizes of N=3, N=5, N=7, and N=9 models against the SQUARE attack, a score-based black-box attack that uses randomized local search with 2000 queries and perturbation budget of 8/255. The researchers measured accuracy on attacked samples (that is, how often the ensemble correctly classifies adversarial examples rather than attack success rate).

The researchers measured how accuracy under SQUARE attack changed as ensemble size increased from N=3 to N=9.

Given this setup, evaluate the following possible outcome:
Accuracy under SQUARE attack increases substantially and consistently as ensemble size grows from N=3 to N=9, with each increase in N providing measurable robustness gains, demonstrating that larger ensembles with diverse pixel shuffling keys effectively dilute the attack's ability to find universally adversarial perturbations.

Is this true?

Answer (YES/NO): NO